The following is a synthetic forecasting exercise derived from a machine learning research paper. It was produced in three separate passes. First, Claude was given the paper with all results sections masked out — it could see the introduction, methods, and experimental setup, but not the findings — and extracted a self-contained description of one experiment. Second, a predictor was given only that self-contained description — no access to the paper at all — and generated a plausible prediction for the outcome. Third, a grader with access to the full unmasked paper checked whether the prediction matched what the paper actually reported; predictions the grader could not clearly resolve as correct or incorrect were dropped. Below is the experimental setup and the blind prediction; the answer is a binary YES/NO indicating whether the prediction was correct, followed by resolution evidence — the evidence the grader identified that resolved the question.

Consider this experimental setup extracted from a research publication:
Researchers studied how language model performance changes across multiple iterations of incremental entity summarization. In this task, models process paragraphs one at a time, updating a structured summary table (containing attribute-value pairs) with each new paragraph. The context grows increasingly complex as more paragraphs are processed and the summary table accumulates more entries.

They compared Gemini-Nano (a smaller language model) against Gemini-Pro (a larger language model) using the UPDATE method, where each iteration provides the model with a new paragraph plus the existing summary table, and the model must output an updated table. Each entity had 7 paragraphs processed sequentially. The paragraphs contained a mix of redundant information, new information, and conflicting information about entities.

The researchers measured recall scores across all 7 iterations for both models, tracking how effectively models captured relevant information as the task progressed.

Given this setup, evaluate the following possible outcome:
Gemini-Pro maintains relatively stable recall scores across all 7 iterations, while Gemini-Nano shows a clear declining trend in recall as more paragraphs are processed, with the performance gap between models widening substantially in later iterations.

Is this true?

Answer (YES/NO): NO